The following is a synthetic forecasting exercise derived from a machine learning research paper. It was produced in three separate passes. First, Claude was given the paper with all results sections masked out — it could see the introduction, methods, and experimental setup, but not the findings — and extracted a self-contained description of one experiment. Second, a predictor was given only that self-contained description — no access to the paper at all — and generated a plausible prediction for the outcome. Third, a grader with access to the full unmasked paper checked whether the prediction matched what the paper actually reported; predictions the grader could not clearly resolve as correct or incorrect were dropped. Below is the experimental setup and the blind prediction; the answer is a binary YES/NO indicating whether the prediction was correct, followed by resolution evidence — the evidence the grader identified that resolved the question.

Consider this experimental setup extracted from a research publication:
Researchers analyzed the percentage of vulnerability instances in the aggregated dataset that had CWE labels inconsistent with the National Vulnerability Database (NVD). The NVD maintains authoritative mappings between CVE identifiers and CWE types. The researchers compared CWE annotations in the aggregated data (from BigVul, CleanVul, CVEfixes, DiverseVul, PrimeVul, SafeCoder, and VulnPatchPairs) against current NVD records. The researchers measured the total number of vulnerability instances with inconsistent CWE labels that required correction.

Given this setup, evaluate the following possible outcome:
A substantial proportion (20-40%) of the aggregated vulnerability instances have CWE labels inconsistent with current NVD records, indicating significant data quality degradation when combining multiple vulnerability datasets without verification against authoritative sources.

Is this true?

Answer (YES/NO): NO